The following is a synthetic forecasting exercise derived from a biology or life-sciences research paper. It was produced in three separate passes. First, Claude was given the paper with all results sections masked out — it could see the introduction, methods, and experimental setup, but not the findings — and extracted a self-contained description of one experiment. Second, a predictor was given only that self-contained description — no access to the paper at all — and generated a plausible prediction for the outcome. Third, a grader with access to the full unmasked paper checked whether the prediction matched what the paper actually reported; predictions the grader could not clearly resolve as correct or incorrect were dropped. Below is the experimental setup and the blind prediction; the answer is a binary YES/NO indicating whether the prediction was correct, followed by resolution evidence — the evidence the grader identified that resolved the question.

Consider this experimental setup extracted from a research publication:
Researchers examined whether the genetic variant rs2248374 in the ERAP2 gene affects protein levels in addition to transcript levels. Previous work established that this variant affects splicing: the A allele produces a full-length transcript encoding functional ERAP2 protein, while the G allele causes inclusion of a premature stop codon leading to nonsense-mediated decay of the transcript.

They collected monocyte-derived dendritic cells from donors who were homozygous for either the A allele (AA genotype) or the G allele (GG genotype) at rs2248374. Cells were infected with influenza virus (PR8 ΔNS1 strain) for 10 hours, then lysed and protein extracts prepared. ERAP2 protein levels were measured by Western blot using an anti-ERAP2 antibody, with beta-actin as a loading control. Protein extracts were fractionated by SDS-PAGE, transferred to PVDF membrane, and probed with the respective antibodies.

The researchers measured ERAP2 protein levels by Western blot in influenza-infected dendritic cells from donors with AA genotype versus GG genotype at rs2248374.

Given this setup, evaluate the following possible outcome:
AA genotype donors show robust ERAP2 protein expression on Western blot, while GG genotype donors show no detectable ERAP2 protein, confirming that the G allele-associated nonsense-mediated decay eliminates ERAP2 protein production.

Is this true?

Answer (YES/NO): NO